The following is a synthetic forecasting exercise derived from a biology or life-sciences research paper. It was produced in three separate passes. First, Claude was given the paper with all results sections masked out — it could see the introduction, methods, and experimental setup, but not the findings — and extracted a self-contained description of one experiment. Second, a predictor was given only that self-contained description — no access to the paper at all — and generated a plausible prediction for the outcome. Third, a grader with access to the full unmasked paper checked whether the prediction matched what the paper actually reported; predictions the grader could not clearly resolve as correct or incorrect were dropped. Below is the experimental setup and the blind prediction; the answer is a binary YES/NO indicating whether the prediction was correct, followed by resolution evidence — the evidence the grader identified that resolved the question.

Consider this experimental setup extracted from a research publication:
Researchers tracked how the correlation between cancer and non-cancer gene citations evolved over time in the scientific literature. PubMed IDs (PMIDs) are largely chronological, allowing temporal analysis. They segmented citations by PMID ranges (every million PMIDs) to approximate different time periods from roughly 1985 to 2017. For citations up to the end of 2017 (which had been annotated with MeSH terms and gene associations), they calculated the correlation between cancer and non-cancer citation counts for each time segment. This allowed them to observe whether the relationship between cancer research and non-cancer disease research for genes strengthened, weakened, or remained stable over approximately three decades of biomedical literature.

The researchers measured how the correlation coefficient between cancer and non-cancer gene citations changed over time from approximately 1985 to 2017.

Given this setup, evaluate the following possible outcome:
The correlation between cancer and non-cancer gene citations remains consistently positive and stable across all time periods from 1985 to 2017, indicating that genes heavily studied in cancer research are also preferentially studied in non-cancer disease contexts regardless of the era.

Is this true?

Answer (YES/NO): NO